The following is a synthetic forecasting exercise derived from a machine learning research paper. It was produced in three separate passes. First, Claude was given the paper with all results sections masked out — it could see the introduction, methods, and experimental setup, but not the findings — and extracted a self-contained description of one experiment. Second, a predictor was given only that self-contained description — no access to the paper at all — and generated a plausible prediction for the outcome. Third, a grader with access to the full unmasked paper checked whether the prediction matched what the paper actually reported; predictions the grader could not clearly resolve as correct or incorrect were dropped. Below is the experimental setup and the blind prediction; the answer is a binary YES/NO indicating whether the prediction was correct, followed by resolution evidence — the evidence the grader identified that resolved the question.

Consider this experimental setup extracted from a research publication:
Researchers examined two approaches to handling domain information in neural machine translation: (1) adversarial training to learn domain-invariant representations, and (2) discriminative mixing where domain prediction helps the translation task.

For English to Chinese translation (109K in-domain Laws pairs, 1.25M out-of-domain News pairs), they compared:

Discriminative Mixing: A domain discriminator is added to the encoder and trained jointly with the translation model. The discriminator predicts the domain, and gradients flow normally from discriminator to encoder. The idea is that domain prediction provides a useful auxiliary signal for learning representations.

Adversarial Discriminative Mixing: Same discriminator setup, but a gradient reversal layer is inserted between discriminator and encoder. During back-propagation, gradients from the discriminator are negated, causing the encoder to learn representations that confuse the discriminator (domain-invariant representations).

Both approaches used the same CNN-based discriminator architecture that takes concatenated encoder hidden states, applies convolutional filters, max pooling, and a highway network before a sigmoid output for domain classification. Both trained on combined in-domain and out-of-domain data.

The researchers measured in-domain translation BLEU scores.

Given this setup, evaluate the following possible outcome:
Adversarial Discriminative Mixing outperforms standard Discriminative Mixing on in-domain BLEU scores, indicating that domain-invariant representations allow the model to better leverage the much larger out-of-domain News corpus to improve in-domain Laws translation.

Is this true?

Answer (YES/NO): YES